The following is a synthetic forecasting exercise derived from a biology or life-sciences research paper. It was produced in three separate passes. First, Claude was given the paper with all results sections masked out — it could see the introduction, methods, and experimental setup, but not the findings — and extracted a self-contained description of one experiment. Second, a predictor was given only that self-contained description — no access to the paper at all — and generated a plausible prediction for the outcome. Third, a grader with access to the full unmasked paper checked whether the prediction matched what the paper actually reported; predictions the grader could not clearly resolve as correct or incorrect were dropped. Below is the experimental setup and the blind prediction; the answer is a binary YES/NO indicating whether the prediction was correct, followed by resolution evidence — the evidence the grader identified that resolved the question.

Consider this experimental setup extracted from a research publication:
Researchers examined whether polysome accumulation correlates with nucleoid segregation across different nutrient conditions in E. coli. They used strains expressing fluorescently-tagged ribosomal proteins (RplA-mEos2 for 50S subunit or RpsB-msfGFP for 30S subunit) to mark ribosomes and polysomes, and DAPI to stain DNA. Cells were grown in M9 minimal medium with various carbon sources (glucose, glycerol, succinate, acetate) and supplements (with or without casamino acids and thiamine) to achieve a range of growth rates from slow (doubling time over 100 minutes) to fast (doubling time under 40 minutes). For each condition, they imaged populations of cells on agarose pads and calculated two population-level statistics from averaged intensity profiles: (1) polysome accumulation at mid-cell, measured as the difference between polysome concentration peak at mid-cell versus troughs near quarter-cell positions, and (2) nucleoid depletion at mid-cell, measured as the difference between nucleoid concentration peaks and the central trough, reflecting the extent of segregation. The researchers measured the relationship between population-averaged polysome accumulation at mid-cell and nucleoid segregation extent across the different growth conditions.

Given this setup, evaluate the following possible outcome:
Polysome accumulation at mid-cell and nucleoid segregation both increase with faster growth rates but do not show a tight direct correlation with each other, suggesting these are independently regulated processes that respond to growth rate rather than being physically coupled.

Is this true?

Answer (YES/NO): NO